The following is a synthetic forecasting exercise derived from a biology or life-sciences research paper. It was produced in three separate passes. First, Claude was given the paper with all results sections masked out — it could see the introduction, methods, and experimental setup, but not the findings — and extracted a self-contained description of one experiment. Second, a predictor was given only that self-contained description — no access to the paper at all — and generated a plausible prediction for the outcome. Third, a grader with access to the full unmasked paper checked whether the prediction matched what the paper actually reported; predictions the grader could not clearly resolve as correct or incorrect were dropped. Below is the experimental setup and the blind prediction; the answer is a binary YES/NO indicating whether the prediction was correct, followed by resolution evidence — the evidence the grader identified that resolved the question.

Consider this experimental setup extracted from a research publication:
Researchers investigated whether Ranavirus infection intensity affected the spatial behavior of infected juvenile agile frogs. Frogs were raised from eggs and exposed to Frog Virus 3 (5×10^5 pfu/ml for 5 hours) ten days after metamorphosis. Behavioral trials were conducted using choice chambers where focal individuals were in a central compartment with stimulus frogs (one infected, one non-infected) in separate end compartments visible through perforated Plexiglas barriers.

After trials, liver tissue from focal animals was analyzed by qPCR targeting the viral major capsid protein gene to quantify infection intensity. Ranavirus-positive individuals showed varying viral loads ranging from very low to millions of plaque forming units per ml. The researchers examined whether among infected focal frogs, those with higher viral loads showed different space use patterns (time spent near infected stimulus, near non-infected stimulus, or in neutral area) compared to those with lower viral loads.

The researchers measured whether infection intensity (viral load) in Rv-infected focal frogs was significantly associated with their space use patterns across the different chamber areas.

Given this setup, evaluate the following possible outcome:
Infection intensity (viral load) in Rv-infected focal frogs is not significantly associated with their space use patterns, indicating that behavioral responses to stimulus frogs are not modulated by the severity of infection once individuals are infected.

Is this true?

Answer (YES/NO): YES